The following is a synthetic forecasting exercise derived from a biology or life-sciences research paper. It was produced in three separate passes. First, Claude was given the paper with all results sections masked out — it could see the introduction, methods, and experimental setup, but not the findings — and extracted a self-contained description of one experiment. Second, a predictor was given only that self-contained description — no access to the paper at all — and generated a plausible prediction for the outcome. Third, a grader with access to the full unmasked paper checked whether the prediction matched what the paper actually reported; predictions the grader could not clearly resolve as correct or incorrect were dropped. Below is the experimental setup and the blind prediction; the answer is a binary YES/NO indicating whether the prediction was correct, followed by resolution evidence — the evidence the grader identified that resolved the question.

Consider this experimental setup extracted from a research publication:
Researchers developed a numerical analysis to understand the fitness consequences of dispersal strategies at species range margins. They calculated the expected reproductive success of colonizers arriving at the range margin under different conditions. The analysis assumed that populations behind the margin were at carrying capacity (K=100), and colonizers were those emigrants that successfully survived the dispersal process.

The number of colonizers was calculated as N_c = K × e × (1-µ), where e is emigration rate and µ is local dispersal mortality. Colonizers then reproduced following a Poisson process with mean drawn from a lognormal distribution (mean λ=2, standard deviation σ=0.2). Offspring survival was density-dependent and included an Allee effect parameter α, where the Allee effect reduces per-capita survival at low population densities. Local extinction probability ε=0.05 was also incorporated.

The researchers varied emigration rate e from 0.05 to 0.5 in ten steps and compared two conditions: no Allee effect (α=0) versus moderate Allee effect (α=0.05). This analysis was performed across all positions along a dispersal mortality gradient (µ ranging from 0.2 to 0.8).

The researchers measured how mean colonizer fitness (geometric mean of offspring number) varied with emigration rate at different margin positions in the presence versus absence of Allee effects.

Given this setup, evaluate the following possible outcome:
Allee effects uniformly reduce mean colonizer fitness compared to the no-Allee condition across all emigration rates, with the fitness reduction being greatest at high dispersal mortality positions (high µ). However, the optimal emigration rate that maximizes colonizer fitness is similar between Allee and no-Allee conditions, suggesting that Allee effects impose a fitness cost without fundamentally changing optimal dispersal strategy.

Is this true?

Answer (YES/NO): NO